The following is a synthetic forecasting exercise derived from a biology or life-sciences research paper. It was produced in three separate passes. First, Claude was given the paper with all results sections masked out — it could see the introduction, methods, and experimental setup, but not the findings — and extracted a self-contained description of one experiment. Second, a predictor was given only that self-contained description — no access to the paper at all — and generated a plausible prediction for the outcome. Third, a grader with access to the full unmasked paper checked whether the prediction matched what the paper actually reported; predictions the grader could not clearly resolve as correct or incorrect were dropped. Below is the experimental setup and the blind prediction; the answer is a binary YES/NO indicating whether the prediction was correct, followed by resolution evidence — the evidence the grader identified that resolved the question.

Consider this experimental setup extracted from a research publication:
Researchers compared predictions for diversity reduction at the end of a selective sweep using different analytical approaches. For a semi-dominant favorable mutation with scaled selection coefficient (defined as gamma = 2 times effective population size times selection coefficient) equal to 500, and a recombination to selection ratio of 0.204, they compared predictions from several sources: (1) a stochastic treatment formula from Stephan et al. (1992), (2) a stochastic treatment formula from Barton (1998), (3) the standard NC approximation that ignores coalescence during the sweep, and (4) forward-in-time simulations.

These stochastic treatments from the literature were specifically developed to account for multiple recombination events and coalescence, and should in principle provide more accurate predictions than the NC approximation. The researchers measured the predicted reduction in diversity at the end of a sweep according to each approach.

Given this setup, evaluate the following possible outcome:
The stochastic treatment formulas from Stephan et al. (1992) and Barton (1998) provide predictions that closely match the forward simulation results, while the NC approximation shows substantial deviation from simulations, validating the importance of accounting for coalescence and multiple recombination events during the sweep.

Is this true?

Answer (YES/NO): NO